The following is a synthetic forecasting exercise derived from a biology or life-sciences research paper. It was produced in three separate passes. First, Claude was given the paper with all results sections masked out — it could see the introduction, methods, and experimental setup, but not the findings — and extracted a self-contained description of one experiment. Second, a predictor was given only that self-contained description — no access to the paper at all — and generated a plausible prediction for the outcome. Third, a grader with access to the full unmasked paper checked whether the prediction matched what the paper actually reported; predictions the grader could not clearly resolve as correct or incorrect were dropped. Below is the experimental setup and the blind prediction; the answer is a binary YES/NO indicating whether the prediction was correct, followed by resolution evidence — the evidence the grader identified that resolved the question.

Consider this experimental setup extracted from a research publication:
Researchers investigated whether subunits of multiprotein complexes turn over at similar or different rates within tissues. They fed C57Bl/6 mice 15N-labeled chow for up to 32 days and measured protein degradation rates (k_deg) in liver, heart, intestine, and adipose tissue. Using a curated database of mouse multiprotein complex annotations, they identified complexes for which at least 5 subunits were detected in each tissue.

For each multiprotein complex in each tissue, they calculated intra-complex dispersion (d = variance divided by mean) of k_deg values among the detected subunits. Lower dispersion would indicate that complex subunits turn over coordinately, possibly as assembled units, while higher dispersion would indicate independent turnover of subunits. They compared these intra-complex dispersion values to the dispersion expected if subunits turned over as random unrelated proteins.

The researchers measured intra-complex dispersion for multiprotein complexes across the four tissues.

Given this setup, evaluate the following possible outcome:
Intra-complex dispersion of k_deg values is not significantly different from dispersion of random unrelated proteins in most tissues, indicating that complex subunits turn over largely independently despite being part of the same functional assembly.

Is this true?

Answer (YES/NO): NO